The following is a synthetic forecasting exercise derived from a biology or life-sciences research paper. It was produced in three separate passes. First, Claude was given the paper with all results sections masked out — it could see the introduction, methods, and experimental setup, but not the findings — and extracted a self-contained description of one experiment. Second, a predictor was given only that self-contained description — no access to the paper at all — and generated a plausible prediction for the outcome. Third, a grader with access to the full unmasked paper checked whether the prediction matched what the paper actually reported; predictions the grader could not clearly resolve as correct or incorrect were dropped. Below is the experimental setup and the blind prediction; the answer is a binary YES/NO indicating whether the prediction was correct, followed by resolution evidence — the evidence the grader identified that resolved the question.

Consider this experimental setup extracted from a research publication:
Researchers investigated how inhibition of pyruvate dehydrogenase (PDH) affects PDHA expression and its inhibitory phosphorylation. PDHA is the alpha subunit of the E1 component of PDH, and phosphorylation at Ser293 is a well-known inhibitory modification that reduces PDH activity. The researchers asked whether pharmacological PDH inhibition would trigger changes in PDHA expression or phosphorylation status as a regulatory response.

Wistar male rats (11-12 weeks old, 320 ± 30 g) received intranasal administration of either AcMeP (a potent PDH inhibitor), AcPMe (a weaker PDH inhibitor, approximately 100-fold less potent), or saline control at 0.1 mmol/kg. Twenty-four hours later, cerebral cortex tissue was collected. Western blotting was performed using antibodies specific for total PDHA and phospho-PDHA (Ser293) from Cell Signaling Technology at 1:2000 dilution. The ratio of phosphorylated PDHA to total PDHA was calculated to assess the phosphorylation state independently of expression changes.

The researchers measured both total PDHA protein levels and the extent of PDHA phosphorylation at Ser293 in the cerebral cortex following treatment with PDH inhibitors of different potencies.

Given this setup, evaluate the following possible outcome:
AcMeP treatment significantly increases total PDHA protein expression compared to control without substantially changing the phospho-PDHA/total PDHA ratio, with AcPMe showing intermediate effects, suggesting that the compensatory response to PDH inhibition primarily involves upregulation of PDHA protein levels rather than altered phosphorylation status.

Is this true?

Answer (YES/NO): NO